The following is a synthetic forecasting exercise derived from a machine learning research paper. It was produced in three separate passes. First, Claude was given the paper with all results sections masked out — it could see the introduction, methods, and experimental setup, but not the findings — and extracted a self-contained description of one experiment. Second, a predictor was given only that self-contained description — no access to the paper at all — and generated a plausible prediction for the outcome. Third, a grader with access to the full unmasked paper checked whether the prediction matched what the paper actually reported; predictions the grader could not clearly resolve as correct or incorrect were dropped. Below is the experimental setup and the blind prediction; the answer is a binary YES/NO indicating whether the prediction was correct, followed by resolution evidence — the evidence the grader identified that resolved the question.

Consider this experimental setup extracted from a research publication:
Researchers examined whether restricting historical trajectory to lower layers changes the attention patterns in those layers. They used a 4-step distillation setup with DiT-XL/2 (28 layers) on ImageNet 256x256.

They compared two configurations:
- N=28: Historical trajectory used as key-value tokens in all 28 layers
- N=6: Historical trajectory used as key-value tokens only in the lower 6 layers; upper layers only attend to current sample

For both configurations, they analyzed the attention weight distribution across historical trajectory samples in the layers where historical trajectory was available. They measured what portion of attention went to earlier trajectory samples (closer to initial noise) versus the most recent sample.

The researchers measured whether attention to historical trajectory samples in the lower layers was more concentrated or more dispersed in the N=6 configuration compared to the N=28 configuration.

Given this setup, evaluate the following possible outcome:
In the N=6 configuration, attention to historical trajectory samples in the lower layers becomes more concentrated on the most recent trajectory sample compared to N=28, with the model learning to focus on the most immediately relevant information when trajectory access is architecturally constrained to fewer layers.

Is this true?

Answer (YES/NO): NO